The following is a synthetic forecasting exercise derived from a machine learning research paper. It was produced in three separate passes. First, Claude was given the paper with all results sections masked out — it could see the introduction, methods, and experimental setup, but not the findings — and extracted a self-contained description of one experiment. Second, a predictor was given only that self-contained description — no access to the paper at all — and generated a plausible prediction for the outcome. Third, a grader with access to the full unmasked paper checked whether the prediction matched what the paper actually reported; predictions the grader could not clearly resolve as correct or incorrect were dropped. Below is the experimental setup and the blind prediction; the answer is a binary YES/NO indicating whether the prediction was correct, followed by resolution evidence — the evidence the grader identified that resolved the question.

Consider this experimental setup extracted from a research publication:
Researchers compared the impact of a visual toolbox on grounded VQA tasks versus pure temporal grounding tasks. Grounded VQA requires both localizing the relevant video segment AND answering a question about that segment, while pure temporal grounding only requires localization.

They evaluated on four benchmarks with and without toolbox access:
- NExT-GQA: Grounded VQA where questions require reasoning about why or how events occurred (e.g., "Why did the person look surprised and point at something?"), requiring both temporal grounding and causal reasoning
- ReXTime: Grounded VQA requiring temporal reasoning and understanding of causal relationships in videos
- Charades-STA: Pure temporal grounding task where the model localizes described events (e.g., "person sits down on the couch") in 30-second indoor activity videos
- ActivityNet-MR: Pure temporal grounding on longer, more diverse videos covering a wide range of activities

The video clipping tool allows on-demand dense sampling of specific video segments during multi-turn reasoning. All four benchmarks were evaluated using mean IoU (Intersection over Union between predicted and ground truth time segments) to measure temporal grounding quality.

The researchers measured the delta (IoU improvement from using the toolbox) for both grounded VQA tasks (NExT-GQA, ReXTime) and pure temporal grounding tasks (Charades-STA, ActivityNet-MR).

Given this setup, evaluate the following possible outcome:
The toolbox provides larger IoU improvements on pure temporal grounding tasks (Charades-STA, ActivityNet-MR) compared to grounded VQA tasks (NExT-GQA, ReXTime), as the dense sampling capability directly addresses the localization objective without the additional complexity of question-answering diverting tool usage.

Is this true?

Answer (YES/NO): NO